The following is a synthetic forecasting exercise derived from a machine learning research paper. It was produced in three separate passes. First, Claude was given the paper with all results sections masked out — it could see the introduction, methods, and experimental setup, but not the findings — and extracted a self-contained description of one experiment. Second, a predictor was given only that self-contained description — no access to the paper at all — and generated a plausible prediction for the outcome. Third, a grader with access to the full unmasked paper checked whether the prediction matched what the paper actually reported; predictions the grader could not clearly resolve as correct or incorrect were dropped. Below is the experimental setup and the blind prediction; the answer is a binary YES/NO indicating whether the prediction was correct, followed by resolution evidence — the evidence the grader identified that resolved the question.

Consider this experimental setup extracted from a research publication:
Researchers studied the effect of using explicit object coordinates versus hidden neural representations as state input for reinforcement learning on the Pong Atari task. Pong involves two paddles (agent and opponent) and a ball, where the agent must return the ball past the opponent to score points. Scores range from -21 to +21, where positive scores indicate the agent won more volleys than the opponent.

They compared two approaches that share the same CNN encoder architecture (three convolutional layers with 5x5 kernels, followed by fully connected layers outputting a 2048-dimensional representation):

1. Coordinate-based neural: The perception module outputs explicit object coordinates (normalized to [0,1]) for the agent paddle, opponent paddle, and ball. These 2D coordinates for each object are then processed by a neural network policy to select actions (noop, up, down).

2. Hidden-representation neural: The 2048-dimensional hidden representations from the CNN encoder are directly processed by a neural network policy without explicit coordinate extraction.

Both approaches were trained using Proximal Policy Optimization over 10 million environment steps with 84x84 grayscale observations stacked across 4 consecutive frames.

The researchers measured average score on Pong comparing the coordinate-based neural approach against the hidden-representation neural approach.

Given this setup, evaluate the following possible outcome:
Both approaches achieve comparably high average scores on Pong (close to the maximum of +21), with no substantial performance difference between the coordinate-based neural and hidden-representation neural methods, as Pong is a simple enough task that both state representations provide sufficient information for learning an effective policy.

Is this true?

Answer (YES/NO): YES